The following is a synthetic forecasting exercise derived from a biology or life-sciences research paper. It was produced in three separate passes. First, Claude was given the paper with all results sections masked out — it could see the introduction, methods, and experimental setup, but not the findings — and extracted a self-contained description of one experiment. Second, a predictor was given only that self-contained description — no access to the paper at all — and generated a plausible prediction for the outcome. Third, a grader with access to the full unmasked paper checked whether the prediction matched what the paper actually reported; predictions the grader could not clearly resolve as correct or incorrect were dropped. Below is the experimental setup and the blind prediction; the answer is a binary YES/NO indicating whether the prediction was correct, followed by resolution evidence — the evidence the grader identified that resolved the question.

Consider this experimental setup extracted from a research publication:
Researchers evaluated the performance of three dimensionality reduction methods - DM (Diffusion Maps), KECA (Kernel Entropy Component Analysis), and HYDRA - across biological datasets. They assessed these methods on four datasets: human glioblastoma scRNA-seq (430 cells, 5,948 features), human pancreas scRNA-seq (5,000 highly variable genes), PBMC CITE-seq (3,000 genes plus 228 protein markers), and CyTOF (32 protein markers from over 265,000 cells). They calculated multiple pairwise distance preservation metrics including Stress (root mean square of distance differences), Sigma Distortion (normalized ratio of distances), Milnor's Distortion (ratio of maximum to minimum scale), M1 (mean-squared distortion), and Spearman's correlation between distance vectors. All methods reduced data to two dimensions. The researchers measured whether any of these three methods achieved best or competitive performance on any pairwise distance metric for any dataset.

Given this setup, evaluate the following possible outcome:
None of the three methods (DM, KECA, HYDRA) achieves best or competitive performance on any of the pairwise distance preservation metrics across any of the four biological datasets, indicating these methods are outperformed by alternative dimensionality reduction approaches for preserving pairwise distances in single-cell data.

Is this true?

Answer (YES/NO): YES